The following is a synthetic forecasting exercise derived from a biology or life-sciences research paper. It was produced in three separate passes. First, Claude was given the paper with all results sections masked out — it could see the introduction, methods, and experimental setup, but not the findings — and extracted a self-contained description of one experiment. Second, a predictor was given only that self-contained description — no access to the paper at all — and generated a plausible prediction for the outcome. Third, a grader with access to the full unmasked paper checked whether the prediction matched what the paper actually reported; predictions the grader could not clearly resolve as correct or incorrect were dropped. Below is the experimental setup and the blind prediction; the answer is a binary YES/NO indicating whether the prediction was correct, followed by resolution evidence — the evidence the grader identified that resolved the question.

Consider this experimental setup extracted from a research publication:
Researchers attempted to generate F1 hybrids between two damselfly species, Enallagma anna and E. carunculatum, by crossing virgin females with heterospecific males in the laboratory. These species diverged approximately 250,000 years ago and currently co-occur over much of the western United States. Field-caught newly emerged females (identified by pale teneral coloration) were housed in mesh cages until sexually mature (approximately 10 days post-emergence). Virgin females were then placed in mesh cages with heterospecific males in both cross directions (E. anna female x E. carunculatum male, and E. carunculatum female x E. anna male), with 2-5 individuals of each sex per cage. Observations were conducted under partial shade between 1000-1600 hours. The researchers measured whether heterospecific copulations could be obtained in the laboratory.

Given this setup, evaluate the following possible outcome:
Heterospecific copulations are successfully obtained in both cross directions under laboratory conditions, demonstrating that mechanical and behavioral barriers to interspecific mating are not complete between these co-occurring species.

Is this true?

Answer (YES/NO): NO